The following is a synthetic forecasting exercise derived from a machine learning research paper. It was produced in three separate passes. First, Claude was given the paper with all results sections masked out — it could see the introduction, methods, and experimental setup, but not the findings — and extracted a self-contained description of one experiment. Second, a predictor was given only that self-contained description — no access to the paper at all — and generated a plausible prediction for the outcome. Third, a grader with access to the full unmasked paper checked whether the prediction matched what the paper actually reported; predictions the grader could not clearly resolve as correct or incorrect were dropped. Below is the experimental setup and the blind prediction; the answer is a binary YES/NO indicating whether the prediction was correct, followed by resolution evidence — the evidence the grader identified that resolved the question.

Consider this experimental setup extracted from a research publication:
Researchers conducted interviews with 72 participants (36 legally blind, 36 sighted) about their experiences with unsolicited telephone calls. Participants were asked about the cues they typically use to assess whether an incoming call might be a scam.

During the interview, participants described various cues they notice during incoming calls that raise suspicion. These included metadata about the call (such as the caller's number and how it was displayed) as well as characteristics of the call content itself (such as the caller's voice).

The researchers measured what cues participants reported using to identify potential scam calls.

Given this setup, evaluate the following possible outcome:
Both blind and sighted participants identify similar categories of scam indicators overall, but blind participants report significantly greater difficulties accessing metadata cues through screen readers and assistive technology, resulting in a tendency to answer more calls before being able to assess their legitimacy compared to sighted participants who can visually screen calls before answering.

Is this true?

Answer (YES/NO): NO